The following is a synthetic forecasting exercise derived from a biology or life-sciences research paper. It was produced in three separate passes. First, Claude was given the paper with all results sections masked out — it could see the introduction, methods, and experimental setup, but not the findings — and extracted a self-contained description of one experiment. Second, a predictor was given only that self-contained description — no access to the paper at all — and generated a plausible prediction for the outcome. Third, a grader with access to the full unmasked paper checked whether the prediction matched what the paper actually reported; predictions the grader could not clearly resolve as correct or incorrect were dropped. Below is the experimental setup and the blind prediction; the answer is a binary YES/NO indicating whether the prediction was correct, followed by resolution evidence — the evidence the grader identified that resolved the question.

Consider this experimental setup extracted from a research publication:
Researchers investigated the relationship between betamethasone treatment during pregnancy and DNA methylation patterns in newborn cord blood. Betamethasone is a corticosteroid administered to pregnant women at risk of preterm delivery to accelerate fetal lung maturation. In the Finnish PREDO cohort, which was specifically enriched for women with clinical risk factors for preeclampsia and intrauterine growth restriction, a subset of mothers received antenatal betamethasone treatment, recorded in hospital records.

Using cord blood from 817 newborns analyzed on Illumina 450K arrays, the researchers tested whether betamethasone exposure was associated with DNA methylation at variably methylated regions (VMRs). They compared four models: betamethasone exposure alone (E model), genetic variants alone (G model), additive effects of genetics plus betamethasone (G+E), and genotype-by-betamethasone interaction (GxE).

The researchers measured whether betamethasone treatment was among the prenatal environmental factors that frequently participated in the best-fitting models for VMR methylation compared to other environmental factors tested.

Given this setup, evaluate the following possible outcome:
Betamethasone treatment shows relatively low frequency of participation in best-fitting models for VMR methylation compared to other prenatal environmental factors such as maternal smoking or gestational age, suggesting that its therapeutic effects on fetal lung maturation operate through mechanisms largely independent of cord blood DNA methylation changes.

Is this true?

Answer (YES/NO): NO